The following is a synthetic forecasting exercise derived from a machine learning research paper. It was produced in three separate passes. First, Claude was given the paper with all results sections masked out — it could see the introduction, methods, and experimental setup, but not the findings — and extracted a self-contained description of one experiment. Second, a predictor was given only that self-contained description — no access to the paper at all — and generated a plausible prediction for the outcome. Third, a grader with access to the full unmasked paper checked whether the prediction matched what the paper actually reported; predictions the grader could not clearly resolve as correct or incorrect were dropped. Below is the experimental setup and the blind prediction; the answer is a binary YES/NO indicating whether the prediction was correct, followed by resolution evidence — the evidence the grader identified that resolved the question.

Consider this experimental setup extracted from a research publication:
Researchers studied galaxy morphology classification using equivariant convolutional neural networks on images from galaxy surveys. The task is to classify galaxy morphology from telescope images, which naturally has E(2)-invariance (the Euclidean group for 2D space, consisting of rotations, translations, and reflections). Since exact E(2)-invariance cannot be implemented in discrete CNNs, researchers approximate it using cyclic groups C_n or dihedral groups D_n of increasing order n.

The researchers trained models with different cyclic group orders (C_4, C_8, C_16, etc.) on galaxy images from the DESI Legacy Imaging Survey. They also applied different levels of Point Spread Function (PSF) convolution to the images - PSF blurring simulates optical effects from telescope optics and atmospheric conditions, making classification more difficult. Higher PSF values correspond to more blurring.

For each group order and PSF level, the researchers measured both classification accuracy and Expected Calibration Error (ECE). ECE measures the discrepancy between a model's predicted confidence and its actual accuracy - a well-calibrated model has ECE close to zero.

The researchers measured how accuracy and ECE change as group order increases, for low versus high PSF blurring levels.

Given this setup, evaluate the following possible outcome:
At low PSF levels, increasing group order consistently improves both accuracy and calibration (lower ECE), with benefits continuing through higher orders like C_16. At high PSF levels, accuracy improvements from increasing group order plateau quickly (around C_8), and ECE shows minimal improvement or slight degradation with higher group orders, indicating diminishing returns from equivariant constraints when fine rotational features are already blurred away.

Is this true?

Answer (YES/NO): NO